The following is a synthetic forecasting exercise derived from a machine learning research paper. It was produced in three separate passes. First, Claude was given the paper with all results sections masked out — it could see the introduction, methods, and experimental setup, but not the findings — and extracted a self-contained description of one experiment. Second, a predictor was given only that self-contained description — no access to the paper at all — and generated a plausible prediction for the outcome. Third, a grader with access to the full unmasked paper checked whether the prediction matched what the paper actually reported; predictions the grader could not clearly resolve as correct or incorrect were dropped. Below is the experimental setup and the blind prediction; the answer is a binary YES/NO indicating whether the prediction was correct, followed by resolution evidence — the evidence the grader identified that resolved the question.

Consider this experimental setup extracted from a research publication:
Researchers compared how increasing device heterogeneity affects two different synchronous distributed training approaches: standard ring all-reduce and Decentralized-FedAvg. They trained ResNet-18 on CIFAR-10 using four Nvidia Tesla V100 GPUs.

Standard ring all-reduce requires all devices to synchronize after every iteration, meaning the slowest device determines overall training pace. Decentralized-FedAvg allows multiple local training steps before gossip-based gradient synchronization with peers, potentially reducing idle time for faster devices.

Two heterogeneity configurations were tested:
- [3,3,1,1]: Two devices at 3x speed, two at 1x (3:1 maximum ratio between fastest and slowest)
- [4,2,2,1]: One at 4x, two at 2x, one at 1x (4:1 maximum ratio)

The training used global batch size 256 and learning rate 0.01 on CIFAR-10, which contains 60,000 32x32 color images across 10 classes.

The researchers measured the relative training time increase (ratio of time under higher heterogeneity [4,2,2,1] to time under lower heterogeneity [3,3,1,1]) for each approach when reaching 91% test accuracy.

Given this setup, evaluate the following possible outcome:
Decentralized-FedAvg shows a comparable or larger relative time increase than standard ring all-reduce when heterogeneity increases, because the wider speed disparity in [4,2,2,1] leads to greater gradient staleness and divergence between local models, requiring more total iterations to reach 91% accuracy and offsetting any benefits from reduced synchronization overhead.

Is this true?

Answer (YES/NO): NO